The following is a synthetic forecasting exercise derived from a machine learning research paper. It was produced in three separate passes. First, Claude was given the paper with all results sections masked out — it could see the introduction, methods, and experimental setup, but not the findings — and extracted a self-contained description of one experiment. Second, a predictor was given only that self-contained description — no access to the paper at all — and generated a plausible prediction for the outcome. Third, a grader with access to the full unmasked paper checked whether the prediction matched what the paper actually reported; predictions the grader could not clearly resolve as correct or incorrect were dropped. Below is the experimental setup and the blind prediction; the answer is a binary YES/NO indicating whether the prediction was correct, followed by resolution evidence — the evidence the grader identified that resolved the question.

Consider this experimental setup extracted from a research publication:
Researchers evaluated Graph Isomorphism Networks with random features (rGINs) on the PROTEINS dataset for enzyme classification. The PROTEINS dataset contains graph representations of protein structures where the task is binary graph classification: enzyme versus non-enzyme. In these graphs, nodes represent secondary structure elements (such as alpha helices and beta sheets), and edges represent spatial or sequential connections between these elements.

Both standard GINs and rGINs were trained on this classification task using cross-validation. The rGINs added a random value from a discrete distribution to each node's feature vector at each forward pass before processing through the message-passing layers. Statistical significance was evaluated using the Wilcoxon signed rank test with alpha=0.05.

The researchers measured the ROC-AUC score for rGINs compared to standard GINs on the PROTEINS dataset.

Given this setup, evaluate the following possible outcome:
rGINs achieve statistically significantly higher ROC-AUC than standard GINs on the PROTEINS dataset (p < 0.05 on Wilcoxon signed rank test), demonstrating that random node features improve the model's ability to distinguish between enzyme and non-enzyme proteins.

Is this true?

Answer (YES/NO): NO